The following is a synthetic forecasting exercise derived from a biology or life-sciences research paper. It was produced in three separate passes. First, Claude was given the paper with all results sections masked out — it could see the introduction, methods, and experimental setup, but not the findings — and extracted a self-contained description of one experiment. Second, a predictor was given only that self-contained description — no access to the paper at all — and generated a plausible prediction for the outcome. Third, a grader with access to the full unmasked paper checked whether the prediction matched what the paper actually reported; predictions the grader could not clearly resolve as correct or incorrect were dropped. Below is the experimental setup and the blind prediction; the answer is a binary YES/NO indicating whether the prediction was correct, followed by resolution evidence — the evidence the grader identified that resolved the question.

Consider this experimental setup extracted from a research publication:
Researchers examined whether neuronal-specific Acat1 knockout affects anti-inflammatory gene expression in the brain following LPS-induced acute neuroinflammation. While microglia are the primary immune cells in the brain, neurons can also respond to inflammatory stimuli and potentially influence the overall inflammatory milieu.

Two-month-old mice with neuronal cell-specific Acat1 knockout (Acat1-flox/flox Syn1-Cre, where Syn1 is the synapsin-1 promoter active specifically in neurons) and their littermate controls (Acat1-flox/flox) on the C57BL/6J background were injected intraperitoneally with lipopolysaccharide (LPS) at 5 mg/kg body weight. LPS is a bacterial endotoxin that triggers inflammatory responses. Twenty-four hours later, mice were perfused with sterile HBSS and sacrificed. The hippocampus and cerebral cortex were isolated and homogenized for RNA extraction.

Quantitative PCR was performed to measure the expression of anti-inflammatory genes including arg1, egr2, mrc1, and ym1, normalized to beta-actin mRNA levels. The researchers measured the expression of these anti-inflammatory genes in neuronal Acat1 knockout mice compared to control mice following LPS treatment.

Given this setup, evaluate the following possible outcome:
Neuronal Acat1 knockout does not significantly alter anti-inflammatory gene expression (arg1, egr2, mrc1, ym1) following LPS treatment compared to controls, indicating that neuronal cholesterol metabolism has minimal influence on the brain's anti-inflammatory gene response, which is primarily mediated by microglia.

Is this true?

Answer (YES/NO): YES